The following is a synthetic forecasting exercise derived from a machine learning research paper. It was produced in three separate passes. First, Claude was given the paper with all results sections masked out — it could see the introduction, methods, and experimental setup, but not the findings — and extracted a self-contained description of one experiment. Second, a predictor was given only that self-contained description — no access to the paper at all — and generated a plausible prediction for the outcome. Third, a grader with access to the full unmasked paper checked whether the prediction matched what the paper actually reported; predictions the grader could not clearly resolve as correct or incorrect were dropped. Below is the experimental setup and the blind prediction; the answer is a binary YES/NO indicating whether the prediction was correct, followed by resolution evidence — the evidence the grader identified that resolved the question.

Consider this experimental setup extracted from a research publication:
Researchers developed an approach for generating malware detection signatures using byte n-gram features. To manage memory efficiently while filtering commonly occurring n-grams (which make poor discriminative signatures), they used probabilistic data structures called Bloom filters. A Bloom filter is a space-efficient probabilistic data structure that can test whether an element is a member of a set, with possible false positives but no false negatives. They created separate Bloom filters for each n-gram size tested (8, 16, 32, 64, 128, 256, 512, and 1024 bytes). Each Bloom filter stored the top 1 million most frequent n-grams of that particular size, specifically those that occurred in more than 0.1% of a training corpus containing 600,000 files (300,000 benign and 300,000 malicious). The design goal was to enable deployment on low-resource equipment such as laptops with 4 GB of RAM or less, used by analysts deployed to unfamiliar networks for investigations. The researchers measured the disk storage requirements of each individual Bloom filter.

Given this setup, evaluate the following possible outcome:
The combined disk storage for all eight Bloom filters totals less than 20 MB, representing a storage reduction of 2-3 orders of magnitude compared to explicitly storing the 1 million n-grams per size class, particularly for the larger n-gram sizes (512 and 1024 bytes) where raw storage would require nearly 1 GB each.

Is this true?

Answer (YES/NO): NO